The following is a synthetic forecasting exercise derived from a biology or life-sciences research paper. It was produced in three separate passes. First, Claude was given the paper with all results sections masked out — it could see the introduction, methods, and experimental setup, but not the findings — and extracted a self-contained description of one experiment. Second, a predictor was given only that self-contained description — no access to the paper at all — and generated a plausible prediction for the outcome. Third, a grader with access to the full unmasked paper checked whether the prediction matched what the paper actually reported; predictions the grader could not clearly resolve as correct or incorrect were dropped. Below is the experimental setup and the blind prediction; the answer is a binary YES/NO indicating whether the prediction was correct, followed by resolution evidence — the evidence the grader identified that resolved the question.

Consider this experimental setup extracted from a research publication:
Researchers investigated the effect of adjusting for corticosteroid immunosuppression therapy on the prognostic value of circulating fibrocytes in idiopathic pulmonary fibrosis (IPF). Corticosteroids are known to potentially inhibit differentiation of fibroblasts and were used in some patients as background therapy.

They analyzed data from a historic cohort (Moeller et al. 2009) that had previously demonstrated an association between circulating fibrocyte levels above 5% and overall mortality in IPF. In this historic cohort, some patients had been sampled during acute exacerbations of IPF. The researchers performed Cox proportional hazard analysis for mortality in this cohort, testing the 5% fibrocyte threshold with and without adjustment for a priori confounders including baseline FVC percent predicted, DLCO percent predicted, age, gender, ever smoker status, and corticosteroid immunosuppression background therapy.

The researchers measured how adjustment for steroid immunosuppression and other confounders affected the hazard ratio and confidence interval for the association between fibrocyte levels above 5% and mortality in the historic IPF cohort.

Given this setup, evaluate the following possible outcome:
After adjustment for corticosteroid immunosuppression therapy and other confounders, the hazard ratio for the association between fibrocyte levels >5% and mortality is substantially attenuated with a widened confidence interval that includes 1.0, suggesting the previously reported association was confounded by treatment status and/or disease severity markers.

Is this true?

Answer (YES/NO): YES